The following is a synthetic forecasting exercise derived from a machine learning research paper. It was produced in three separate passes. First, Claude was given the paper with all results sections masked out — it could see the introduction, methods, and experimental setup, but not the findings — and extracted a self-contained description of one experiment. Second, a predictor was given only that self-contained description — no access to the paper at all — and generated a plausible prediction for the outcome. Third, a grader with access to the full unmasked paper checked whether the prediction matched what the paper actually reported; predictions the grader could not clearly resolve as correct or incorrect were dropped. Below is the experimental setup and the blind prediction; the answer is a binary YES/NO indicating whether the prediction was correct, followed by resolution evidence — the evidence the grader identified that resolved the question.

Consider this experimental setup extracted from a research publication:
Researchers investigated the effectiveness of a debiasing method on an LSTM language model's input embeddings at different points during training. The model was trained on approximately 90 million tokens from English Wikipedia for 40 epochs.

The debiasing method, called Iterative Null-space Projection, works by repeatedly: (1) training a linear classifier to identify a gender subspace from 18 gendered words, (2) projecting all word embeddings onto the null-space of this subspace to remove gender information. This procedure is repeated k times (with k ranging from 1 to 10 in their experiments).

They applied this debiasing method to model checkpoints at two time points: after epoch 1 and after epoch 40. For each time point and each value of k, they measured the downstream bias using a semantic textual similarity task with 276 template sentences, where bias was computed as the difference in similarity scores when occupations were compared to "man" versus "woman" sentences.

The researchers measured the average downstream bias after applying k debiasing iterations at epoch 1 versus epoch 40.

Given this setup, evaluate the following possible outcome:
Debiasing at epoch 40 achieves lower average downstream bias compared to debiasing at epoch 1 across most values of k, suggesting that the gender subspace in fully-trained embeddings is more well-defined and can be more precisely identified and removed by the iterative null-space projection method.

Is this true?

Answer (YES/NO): YES